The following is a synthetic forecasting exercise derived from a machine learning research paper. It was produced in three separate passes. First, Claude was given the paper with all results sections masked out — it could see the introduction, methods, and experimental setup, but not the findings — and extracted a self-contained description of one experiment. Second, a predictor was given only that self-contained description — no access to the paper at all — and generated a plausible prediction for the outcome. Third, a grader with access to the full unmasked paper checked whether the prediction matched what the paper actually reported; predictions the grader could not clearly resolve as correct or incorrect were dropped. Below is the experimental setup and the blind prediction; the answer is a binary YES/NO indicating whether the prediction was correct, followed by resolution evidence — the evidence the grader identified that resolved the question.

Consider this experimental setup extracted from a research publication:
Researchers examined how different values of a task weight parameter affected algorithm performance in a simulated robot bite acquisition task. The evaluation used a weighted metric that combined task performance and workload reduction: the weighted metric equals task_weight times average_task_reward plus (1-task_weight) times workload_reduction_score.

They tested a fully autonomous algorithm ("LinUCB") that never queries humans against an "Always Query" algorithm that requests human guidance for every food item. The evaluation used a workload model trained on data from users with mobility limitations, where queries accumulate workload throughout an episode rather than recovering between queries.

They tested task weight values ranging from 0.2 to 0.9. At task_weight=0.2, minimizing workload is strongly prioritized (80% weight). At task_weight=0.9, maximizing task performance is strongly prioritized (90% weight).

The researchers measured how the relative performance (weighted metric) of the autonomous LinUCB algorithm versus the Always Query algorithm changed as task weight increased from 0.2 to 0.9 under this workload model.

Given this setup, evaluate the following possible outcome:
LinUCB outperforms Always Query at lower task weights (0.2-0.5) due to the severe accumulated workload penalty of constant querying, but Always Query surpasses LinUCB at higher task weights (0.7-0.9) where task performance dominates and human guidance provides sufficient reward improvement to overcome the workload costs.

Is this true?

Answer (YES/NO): NO